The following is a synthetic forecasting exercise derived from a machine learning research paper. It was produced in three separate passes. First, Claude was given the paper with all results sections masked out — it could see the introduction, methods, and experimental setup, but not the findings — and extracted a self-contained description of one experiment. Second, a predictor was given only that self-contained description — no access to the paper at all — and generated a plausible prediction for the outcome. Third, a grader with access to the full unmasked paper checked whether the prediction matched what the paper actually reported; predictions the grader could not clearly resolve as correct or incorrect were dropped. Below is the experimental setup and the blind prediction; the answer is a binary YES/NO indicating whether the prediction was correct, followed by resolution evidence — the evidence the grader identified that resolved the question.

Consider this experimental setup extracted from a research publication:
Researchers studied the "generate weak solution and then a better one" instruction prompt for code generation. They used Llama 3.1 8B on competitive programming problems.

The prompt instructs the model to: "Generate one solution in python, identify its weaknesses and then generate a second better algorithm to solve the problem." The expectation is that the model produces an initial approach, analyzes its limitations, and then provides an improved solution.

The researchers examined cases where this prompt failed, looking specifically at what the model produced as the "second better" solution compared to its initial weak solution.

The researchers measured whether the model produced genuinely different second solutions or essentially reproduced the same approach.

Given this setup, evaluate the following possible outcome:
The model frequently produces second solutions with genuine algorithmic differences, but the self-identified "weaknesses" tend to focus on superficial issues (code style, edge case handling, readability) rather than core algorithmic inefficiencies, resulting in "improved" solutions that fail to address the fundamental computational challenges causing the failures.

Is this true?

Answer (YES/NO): NO